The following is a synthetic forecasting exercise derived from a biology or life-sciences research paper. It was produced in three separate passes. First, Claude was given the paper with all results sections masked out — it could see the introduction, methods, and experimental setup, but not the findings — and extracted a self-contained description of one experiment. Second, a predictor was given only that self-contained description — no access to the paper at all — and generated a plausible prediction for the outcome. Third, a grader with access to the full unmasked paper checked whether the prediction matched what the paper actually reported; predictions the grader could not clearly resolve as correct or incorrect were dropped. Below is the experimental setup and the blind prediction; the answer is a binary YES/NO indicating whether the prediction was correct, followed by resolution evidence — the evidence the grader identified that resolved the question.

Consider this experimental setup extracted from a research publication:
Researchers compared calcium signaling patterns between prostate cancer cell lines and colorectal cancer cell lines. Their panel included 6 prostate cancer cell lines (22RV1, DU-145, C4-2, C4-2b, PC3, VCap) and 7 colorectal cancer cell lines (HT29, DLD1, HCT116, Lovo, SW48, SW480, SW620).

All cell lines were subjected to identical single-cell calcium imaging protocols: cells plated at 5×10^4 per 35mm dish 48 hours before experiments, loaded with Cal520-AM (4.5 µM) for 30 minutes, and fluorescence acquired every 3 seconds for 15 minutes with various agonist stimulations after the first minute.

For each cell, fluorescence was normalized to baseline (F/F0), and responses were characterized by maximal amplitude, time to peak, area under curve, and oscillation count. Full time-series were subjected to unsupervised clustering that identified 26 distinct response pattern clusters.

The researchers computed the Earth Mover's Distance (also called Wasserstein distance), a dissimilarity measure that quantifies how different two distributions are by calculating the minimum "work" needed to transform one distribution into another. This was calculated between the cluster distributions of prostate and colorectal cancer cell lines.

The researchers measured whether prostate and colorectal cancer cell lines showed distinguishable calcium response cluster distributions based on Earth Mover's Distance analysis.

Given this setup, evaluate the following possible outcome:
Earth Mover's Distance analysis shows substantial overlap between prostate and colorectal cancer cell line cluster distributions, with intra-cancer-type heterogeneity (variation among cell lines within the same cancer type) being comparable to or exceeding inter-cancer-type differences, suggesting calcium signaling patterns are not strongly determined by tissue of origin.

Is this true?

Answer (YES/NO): YES